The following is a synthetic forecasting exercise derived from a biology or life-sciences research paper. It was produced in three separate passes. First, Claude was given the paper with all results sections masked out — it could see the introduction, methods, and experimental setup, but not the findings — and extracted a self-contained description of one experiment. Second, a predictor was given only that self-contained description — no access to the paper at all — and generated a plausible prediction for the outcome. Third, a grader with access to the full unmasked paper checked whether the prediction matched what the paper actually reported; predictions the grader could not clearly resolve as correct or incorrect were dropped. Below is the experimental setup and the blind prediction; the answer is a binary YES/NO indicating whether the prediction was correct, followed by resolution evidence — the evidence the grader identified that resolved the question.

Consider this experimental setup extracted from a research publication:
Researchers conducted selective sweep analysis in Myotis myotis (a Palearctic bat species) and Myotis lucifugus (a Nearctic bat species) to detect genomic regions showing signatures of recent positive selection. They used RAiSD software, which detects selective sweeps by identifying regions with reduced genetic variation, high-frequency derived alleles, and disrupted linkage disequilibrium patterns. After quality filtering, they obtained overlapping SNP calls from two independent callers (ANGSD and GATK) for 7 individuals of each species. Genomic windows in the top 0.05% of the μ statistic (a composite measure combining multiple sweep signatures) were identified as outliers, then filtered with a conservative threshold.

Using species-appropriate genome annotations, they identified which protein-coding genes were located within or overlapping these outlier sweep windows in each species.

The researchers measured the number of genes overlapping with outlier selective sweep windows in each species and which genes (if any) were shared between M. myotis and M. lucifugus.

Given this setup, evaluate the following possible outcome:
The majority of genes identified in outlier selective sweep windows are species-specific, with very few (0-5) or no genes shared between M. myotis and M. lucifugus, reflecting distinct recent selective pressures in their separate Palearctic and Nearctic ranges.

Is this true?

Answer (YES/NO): YES